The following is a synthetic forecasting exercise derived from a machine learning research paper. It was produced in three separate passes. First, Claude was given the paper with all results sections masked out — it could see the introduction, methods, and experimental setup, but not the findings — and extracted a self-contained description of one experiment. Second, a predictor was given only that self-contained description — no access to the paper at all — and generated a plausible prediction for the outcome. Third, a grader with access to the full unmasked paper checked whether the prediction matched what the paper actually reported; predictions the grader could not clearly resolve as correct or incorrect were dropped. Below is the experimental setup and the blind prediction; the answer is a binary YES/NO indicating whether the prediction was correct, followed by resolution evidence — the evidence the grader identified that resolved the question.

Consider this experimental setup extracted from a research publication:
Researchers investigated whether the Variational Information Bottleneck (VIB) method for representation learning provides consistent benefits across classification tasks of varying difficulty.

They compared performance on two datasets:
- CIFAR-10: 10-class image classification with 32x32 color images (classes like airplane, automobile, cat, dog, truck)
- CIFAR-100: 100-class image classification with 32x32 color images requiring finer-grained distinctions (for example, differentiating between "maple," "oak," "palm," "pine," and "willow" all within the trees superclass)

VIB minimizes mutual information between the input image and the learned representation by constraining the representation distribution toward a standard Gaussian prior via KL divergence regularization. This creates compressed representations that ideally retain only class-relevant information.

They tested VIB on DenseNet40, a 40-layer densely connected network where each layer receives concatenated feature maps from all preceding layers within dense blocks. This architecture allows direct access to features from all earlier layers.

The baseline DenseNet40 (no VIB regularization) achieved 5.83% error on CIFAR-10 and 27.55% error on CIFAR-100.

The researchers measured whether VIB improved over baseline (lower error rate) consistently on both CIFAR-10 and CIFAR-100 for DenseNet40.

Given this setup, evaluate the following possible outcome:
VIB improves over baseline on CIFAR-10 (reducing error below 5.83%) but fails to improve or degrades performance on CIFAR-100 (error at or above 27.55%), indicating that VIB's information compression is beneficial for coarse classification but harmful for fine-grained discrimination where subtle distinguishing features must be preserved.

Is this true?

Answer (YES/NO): NO